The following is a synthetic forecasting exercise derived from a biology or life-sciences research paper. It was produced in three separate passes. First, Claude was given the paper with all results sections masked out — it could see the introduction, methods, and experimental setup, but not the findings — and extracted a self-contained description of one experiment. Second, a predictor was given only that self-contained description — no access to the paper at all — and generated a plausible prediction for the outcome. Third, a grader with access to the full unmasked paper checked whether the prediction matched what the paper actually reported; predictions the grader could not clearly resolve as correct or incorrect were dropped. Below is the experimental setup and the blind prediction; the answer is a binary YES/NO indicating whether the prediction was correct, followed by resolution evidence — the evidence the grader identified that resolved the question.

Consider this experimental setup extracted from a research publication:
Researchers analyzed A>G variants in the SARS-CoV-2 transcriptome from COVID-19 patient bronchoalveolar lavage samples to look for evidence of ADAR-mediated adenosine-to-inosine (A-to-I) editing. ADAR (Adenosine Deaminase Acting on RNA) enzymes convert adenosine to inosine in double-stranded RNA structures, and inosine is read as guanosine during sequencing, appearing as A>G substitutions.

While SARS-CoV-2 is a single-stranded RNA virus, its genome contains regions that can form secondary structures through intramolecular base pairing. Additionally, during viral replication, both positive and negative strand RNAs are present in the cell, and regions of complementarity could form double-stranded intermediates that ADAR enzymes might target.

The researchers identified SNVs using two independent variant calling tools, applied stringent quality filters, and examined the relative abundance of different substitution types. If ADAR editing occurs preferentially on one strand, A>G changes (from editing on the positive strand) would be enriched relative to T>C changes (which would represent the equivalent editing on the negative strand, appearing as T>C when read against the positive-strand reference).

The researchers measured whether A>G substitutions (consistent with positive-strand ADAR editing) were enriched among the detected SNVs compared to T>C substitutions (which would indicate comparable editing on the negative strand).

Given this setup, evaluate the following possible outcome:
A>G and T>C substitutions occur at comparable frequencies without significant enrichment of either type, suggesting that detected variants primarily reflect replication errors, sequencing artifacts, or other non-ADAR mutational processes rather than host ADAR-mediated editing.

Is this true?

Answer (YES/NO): NO